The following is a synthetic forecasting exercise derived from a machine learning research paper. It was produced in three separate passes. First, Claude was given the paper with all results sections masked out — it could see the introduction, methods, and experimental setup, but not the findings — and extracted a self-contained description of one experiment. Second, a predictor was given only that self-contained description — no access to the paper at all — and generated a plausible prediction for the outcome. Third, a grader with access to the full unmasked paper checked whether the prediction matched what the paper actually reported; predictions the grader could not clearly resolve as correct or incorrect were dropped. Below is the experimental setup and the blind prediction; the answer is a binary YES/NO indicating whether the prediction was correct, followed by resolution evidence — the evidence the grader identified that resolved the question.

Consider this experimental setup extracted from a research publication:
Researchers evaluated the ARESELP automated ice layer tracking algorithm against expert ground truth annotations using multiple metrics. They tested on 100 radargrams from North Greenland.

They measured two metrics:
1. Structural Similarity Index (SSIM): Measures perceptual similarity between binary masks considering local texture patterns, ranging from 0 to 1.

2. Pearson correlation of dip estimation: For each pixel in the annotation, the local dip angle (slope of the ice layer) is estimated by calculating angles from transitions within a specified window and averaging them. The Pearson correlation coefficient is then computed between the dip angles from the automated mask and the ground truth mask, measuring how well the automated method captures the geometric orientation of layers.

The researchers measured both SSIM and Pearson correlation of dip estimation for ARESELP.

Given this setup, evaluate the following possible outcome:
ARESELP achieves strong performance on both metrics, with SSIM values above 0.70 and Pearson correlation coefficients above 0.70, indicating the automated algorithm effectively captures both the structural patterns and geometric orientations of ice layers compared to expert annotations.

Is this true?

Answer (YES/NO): NO